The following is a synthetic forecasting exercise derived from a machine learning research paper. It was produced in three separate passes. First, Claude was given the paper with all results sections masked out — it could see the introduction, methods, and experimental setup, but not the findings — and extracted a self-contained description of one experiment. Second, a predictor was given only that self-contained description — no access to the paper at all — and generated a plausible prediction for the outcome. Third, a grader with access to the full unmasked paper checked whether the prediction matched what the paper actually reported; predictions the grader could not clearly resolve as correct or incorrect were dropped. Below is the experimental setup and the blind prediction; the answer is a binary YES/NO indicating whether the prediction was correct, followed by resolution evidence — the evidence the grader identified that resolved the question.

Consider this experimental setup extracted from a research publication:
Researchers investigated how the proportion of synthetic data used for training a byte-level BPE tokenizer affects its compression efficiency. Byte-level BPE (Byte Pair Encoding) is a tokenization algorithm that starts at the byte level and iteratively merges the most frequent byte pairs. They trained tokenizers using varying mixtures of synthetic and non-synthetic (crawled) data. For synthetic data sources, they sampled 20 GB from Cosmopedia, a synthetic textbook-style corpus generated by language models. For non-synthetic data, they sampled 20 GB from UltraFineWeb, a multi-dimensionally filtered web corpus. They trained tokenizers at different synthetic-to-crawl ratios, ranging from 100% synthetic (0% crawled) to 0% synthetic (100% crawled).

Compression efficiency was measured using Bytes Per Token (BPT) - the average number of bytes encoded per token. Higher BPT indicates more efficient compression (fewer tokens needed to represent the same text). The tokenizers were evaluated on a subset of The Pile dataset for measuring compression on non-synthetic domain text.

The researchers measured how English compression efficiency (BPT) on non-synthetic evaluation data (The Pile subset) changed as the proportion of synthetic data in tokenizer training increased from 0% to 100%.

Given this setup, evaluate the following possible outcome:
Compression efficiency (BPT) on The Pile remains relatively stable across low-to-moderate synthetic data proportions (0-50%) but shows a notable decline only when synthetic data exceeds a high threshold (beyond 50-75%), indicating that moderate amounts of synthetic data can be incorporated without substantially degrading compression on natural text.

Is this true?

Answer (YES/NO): NO